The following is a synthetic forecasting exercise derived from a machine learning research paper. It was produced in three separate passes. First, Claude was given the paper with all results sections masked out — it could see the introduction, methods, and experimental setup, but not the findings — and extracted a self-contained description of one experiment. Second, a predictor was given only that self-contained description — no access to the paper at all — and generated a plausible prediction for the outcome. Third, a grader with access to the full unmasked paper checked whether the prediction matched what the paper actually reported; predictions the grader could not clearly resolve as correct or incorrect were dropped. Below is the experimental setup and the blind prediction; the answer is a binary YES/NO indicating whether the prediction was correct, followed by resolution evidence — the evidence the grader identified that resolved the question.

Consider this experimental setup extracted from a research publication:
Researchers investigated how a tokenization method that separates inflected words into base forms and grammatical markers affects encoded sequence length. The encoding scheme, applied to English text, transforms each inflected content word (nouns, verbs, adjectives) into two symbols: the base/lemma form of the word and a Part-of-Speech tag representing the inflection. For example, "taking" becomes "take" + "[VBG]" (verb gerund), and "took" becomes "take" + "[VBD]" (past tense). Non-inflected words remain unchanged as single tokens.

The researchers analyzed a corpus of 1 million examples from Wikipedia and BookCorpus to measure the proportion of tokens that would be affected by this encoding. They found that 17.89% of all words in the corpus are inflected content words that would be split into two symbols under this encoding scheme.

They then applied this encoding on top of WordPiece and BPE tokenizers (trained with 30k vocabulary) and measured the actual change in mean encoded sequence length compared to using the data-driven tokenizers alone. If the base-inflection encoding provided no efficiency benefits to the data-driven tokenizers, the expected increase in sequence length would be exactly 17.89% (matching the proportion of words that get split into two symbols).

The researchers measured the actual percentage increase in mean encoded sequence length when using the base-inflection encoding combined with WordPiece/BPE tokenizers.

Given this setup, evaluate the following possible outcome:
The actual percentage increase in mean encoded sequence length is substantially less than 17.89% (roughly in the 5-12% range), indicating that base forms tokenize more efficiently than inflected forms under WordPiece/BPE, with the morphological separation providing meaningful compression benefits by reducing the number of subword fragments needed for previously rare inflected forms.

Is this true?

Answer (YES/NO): NO